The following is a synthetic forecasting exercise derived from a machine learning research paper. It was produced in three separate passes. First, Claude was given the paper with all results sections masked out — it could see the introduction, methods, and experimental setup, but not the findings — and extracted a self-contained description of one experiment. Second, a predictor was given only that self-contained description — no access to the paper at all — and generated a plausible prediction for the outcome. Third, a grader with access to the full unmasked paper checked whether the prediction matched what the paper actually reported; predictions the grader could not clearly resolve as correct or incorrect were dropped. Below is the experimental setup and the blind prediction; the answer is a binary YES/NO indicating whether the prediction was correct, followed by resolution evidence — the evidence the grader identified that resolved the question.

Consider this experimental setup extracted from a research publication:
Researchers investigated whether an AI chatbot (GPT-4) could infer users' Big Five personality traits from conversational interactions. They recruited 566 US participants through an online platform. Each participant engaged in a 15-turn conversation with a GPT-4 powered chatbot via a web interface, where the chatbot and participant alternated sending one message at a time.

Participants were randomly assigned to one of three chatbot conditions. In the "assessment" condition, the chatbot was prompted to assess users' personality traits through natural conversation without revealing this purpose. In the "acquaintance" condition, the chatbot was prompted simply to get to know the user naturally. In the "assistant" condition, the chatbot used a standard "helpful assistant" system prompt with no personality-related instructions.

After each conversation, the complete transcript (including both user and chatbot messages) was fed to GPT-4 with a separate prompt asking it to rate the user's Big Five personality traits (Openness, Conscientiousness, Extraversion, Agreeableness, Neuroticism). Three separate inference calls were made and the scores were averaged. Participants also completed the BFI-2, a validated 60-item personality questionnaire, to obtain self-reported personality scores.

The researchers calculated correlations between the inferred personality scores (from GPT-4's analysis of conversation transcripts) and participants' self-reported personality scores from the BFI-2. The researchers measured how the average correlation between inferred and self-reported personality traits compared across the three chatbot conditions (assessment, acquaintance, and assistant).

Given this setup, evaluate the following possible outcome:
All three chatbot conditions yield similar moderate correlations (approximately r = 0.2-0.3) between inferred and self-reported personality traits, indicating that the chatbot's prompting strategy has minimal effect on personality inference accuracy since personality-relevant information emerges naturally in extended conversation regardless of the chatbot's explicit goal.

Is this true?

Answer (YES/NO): NO